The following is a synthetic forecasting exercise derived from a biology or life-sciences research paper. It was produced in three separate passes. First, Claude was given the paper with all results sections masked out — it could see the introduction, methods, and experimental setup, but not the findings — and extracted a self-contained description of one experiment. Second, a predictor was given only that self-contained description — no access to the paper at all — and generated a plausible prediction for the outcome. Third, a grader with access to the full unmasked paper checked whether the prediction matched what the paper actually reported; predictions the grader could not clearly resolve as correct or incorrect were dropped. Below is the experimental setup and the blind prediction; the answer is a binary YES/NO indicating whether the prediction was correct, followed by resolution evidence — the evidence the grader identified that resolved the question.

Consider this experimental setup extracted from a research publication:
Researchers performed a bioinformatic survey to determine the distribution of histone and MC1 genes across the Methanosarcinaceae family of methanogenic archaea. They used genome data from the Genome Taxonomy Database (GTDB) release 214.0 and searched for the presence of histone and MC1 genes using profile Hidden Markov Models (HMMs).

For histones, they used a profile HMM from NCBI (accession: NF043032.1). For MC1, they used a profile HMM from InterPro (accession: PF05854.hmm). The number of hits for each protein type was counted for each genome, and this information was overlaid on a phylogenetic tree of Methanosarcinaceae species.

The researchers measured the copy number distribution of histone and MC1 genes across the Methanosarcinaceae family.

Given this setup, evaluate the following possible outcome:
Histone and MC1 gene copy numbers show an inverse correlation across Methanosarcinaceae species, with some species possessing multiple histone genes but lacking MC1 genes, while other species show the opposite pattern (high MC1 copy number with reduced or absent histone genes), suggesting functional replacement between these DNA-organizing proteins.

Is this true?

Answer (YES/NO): NO